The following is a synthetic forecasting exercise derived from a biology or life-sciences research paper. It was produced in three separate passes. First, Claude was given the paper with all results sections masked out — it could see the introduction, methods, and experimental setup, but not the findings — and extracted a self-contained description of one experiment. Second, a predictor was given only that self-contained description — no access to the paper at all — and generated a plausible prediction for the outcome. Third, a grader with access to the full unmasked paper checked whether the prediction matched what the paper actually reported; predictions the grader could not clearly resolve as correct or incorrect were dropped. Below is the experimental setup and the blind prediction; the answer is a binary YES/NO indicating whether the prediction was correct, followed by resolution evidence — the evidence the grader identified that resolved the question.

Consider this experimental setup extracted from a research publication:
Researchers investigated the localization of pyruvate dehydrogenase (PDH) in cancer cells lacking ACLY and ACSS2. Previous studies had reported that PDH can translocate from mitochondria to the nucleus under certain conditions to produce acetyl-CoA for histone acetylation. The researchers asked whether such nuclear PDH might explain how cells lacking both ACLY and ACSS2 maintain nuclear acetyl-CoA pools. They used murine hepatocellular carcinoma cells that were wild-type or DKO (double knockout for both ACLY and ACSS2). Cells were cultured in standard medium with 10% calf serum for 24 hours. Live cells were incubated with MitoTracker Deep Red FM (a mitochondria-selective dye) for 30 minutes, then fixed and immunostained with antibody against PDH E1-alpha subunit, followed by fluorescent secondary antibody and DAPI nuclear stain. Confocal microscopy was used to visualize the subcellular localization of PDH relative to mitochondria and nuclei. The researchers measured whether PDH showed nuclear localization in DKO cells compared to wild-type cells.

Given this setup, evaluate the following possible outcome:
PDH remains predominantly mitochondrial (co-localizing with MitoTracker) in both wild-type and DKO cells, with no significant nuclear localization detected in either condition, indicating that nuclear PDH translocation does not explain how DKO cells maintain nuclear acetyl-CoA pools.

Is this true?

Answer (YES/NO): YES